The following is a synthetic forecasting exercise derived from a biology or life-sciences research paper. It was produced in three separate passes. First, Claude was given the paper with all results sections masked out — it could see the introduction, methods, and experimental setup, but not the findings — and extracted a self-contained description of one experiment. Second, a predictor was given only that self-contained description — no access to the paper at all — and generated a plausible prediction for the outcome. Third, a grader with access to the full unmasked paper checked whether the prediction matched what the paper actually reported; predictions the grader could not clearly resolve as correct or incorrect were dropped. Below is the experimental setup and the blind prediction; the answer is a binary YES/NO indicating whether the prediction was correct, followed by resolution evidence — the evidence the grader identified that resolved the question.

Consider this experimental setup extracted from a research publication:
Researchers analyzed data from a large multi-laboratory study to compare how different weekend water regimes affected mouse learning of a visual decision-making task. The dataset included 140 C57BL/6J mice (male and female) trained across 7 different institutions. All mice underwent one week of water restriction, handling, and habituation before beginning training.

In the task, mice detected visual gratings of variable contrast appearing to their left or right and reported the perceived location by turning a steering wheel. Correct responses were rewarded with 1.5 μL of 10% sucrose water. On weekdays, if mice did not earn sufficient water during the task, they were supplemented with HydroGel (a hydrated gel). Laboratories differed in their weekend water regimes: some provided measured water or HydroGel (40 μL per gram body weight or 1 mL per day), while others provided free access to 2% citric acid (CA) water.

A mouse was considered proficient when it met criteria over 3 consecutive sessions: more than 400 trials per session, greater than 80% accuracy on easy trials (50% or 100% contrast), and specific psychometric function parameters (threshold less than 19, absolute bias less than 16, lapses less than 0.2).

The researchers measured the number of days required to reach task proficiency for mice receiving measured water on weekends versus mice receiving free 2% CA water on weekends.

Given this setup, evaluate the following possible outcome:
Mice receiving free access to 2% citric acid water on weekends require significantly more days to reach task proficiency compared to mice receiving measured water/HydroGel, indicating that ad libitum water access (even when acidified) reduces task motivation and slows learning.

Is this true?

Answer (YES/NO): NO